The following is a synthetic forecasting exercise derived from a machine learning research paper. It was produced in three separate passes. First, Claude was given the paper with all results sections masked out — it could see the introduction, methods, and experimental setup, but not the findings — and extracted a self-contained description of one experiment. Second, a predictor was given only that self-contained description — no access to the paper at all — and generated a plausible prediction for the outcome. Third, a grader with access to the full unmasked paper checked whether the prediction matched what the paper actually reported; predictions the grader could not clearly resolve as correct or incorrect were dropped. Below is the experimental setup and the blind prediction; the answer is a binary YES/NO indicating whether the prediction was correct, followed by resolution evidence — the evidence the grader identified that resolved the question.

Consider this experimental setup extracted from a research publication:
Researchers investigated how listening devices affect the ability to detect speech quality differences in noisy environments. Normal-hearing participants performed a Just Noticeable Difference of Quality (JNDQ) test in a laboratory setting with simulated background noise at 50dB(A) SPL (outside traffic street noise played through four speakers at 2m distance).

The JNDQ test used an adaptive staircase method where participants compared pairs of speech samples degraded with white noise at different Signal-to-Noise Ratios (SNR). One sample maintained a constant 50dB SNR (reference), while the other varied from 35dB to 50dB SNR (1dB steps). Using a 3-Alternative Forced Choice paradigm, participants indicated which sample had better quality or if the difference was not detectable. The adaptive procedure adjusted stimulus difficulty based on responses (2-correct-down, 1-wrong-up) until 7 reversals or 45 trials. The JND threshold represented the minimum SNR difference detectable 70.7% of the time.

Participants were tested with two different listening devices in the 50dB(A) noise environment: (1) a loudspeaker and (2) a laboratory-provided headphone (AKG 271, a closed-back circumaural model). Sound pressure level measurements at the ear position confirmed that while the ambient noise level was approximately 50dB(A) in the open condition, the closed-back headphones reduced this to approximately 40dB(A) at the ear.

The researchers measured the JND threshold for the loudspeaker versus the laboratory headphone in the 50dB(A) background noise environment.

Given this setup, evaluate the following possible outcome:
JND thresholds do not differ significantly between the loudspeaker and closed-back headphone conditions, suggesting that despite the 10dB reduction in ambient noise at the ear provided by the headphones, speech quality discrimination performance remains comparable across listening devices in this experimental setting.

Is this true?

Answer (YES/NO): NO